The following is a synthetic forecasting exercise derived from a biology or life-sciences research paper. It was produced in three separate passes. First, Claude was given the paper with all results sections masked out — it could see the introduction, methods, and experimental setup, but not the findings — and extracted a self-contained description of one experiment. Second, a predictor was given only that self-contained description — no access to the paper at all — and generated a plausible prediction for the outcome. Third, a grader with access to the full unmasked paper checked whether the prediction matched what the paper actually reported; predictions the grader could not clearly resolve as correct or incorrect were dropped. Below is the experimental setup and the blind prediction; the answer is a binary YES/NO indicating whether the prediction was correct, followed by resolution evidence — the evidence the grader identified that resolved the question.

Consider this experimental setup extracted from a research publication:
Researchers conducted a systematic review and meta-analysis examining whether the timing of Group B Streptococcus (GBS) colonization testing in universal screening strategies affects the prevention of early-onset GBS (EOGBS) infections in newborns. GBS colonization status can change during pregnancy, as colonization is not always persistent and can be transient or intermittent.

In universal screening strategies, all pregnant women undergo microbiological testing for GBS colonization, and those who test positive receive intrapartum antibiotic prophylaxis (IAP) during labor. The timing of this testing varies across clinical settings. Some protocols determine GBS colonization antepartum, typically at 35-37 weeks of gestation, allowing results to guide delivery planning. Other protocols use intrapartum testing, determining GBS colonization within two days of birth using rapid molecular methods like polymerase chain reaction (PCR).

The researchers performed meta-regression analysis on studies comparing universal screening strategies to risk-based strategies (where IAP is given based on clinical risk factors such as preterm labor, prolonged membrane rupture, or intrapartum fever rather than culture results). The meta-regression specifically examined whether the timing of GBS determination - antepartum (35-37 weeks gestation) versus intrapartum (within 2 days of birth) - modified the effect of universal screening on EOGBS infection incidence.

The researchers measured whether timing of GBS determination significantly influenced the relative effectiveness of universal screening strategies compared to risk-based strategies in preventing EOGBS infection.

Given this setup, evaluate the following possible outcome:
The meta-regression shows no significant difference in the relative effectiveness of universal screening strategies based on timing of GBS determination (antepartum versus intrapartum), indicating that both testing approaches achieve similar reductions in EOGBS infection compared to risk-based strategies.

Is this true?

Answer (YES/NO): YES